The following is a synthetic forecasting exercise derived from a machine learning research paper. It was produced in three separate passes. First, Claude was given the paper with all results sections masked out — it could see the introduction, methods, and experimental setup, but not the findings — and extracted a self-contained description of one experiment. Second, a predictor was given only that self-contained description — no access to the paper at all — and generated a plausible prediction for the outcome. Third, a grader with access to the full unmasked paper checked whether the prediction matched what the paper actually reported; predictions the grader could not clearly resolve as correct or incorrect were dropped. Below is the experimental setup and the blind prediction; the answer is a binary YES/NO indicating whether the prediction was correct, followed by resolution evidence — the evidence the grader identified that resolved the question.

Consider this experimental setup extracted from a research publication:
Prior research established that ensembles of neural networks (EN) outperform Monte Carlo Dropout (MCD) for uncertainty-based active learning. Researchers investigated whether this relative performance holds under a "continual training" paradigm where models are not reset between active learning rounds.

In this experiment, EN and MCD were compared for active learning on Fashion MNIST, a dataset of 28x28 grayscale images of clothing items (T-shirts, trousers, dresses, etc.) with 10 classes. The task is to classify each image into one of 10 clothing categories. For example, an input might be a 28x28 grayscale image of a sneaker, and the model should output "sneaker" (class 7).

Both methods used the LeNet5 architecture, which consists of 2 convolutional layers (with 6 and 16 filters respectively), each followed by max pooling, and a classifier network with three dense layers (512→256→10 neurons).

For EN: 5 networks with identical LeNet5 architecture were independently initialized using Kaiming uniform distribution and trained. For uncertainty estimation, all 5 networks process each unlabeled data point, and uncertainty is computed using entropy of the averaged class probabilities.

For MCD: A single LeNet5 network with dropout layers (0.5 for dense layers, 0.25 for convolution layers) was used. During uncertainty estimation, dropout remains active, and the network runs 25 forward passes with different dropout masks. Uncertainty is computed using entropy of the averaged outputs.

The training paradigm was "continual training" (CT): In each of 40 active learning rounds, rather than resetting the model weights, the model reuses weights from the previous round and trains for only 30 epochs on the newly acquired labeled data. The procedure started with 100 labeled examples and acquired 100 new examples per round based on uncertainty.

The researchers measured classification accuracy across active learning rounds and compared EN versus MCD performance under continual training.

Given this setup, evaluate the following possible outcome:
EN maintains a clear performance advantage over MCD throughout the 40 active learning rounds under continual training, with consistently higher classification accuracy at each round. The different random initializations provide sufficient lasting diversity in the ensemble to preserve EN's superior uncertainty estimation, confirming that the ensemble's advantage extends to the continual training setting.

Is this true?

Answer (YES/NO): NO